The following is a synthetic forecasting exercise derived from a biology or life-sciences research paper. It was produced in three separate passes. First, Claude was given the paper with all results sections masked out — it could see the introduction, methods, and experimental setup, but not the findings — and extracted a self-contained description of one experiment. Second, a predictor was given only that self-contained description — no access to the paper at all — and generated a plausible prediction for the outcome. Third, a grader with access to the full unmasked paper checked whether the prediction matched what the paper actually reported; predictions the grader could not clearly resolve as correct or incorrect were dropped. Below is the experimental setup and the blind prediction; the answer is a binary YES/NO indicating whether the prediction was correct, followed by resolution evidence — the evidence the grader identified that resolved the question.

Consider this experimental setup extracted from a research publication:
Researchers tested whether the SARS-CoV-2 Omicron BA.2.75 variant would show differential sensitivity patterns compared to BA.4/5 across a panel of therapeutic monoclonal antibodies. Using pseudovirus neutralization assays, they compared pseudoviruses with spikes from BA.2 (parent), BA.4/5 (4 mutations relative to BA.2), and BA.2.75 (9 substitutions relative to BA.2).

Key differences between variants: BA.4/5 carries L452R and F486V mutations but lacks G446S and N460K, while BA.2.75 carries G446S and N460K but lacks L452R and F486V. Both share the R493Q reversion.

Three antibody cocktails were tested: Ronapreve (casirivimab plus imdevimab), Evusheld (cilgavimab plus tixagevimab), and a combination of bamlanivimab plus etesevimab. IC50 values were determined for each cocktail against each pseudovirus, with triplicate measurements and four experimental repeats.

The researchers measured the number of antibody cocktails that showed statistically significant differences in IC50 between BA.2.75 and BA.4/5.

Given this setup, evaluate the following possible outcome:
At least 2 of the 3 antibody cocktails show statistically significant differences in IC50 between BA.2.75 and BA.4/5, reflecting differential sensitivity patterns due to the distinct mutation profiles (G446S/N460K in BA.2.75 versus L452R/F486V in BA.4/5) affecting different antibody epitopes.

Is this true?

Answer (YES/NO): NO